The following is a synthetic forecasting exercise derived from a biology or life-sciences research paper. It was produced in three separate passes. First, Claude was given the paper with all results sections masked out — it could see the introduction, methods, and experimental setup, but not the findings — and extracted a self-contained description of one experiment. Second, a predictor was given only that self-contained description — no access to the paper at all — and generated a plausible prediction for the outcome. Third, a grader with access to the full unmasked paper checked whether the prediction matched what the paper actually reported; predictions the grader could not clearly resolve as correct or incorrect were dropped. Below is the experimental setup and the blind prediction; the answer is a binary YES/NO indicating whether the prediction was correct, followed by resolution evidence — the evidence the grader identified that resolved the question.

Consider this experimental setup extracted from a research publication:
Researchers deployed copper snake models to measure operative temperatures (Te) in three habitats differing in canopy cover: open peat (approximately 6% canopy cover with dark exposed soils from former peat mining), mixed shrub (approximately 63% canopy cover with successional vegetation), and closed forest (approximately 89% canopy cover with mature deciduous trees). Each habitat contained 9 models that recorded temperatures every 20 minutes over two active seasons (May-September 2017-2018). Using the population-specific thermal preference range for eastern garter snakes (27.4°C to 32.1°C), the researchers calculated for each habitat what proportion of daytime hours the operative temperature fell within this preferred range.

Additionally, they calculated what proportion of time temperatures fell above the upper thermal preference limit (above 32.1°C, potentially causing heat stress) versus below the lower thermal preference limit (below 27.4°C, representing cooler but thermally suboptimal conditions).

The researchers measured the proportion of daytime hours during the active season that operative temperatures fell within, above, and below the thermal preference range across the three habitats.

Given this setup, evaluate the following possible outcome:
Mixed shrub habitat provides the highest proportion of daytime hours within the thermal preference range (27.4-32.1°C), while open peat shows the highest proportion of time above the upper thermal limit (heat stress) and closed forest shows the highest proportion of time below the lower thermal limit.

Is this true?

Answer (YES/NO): NO